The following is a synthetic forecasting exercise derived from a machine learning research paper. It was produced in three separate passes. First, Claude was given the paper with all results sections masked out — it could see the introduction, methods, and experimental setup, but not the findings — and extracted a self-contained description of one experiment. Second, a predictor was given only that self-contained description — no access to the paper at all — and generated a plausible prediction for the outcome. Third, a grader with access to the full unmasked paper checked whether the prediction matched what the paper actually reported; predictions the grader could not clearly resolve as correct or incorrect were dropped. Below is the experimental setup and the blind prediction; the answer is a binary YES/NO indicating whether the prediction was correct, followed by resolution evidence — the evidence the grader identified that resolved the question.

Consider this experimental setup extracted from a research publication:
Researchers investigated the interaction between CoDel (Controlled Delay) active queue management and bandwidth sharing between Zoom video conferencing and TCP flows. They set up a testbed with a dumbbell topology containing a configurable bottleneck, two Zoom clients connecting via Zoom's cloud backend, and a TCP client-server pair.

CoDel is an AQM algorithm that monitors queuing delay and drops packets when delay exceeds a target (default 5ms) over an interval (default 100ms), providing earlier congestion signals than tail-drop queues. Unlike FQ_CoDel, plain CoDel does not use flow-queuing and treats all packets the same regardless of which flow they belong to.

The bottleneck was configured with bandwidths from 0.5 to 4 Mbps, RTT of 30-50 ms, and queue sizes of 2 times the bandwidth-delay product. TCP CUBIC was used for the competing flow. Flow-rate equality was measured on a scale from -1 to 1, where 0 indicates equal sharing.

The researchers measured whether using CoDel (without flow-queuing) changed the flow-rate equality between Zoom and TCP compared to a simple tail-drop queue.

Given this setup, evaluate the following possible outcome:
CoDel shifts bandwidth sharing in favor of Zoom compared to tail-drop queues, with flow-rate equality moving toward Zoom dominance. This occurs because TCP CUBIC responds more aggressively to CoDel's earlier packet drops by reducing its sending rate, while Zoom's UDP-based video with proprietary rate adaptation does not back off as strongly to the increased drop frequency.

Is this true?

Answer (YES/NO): NO